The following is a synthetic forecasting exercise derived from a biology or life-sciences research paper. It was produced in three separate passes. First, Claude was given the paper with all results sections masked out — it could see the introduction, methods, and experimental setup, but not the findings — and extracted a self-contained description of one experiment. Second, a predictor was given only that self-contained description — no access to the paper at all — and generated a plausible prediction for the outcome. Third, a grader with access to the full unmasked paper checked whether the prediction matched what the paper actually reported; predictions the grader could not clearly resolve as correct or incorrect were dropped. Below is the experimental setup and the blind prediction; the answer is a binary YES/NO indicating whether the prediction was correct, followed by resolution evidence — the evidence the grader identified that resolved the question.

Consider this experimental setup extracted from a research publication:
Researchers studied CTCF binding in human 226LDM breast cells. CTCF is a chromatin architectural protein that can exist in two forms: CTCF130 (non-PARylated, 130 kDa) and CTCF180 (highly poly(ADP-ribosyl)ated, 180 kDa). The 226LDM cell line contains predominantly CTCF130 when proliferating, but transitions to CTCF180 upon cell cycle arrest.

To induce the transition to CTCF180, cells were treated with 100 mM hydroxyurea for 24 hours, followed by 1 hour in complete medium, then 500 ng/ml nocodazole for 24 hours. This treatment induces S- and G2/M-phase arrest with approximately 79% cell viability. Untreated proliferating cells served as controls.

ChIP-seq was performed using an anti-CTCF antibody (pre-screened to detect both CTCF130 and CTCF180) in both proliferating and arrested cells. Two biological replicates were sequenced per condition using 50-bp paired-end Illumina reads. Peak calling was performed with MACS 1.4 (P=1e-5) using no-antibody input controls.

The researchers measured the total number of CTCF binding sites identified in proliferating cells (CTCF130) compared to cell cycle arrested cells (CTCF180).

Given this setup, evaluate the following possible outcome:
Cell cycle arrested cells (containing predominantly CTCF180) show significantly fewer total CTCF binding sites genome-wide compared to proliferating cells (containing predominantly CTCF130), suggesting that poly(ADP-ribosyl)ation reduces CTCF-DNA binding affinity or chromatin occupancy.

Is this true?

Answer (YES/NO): YES